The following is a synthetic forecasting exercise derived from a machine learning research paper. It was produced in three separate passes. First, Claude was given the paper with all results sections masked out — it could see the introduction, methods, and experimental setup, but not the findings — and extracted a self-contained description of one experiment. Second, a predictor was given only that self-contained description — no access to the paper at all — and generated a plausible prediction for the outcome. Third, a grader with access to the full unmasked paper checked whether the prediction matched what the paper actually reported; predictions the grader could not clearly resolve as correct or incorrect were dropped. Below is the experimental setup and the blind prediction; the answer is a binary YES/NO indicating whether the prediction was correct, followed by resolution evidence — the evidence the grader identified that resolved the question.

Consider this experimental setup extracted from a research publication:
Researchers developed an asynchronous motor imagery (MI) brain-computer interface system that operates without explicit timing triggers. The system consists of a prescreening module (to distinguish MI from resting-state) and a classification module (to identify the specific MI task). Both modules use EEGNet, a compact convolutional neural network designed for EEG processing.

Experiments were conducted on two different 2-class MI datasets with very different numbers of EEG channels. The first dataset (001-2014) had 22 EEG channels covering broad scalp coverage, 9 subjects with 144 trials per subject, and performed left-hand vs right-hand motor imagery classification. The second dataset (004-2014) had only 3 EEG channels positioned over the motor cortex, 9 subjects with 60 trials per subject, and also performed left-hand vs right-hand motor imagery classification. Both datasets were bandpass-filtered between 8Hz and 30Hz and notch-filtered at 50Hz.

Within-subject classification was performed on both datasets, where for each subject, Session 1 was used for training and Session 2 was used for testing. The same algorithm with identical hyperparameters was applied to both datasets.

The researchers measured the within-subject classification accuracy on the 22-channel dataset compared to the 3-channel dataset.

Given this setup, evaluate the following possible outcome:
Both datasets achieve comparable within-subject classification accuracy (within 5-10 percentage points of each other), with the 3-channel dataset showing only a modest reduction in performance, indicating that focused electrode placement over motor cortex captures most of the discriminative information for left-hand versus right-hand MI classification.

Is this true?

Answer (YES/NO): NO